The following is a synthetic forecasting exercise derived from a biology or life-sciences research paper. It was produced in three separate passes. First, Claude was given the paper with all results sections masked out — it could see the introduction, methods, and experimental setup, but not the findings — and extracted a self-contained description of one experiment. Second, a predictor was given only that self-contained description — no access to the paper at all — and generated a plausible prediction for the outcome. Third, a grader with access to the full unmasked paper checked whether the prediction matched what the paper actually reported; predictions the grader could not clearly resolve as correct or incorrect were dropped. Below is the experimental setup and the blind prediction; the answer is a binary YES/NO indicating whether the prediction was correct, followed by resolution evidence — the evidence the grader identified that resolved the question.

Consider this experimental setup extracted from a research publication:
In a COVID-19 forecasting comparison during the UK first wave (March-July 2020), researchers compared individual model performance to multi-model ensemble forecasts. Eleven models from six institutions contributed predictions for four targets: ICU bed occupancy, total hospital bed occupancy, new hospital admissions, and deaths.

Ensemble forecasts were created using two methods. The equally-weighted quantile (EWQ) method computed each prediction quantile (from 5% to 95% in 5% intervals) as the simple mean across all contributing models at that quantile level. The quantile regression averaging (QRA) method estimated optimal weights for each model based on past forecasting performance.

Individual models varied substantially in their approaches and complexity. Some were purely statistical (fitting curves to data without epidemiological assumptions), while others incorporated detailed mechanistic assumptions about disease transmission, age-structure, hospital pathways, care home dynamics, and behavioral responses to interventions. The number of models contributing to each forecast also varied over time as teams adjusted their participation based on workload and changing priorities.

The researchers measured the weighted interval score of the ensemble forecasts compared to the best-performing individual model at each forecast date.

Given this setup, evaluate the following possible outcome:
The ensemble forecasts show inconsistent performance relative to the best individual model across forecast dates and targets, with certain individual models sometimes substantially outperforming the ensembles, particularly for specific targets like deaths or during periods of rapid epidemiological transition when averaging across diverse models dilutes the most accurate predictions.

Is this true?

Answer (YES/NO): NO